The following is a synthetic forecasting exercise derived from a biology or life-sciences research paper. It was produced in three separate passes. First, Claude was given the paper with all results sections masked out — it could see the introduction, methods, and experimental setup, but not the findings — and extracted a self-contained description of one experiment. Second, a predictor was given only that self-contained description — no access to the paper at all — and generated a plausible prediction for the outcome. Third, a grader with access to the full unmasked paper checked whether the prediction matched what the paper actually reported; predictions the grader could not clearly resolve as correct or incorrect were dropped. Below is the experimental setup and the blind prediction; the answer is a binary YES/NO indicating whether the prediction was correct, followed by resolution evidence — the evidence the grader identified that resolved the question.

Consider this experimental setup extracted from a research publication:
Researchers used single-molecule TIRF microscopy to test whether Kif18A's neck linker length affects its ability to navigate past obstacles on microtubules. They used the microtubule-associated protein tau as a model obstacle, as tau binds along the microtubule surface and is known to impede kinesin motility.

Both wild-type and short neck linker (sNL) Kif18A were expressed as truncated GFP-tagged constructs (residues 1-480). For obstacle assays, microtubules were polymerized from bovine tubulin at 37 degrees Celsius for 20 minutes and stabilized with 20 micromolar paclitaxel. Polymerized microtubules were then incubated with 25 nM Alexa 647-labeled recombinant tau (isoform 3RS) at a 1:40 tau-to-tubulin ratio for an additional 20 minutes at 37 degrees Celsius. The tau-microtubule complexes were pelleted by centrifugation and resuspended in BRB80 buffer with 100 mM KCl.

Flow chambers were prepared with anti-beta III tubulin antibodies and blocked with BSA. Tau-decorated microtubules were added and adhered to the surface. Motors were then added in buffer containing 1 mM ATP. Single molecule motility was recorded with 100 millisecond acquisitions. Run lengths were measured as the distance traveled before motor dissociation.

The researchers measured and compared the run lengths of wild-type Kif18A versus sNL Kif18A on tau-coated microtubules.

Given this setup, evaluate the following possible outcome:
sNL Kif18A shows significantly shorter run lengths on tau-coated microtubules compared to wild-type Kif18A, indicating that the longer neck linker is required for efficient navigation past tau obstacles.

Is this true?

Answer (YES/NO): YES